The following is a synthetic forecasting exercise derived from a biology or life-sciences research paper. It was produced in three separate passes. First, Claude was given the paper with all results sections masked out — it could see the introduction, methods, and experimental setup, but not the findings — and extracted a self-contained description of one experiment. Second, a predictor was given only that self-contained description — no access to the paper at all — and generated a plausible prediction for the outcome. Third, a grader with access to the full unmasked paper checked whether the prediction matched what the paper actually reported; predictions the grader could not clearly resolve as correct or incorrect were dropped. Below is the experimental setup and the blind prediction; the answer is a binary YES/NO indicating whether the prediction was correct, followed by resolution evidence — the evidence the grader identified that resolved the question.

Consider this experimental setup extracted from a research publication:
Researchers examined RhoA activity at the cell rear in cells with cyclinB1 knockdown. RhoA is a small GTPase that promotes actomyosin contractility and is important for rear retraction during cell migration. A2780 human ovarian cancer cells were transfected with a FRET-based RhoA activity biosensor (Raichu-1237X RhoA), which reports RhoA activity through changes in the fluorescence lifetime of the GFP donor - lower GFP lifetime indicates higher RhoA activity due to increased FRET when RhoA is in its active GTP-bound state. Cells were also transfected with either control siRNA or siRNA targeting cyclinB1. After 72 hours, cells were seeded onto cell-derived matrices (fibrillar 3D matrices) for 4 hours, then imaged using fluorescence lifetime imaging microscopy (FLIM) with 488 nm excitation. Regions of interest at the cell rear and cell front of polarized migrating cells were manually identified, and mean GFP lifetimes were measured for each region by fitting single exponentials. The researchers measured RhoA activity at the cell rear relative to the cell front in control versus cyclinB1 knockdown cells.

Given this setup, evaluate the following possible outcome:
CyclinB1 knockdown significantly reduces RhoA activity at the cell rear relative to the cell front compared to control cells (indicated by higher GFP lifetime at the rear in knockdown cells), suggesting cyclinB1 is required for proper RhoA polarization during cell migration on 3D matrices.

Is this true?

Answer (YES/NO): YES